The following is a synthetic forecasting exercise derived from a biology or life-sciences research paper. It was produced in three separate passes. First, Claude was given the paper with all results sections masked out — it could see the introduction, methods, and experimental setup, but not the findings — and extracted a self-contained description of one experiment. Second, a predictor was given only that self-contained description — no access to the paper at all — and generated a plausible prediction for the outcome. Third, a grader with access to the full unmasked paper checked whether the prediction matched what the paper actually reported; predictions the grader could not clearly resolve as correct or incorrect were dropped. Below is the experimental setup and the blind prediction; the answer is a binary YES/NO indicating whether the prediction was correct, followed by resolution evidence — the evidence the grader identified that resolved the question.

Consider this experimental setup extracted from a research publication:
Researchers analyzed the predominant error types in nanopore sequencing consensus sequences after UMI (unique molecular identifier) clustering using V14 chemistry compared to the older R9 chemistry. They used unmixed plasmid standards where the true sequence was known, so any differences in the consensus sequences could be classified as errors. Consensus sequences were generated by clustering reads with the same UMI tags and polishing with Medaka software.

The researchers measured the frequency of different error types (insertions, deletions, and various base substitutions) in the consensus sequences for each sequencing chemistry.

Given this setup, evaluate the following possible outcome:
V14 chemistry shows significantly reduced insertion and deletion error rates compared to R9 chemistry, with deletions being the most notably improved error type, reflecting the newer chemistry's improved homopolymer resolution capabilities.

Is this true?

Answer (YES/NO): NO